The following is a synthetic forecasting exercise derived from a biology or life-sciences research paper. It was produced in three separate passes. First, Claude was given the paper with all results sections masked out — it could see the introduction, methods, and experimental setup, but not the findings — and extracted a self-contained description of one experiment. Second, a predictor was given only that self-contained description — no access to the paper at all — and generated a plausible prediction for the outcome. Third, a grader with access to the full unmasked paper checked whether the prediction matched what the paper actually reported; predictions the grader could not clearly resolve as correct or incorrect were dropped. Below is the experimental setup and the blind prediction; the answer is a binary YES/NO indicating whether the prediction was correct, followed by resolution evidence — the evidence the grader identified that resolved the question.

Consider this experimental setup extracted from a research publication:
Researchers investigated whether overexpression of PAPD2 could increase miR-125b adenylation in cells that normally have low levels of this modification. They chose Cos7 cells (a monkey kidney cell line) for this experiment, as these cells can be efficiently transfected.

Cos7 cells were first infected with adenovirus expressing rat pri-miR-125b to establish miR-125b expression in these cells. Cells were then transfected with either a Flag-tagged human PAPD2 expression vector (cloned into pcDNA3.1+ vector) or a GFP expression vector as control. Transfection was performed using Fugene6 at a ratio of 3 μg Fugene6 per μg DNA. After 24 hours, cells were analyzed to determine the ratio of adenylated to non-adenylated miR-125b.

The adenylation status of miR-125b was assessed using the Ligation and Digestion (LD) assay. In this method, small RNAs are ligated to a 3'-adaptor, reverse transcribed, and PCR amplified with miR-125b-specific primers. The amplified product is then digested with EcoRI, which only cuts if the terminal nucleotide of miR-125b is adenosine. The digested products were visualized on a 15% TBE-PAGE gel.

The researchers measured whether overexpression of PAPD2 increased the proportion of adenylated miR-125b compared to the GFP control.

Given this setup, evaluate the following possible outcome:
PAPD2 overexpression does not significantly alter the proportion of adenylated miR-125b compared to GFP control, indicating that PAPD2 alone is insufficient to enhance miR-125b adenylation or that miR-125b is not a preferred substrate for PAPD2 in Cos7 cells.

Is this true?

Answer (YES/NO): NO